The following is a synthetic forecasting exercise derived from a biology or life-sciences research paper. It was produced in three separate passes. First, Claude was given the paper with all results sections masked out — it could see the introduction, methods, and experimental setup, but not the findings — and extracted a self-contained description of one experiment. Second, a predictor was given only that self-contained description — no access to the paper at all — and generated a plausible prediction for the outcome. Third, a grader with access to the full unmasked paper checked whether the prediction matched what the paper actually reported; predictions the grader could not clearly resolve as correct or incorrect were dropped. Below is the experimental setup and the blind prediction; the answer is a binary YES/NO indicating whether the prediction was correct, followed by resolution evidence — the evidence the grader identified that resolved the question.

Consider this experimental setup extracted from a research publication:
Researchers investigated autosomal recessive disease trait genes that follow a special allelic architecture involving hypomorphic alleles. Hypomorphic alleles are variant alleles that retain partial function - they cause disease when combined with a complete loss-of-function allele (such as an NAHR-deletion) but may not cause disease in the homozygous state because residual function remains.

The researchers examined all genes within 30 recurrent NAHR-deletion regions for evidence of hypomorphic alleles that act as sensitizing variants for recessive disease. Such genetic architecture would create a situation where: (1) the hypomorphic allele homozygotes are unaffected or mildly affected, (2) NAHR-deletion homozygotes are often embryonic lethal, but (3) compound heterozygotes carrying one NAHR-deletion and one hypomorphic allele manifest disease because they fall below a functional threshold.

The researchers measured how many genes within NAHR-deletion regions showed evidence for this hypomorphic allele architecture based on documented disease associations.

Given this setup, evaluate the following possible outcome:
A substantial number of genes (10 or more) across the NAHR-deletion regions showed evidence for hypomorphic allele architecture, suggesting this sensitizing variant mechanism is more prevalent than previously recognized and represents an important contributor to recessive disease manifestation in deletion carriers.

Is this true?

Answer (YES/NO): NO